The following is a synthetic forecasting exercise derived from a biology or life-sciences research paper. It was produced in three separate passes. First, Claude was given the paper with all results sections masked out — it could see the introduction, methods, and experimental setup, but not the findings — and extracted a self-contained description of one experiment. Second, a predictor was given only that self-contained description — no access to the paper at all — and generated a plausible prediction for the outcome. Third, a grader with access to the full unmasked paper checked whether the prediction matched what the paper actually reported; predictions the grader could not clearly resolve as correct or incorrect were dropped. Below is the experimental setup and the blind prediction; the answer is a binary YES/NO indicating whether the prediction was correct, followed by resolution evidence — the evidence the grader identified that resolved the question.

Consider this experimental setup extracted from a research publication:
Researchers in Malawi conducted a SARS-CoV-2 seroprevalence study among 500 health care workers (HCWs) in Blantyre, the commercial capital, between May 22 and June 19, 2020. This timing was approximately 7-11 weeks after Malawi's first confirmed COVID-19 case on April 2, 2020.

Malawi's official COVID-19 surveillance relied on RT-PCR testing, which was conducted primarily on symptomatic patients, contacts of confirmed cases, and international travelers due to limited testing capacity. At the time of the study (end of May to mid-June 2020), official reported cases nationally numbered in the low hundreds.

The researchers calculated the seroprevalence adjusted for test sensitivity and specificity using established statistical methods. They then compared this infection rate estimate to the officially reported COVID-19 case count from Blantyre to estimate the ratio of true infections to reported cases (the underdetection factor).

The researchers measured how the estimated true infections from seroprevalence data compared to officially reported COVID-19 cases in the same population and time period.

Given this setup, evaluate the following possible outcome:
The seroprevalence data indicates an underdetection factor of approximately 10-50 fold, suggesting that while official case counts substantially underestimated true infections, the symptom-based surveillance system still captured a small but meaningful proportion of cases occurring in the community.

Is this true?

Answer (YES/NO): NO